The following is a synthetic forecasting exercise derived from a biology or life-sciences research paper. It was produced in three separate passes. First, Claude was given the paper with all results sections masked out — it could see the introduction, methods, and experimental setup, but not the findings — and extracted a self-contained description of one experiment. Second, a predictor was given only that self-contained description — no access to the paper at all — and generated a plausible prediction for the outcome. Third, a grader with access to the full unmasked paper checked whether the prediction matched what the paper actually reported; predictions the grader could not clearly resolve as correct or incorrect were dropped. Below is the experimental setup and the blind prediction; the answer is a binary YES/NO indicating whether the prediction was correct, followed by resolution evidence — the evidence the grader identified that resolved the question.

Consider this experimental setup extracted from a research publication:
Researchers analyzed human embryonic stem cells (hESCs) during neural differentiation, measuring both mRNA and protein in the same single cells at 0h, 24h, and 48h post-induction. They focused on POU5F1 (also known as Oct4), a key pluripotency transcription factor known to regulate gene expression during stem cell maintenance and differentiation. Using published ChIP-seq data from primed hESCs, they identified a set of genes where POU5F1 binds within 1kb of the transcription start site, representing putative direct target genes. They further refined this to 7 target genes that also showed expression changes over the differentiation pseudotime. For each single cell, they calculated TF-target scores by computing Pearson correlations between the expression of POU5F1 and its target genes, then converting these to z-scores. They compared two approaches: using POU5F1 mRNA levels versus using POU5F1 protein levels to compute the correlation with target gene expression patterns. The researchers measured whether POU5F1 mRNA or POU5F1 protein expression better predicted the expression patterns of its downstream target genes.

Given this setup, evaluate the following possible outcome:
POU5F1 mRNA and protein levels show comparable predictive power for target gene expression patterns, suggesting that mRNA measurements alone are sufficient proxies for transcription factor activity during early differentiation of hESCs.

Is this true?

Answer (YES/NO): NO